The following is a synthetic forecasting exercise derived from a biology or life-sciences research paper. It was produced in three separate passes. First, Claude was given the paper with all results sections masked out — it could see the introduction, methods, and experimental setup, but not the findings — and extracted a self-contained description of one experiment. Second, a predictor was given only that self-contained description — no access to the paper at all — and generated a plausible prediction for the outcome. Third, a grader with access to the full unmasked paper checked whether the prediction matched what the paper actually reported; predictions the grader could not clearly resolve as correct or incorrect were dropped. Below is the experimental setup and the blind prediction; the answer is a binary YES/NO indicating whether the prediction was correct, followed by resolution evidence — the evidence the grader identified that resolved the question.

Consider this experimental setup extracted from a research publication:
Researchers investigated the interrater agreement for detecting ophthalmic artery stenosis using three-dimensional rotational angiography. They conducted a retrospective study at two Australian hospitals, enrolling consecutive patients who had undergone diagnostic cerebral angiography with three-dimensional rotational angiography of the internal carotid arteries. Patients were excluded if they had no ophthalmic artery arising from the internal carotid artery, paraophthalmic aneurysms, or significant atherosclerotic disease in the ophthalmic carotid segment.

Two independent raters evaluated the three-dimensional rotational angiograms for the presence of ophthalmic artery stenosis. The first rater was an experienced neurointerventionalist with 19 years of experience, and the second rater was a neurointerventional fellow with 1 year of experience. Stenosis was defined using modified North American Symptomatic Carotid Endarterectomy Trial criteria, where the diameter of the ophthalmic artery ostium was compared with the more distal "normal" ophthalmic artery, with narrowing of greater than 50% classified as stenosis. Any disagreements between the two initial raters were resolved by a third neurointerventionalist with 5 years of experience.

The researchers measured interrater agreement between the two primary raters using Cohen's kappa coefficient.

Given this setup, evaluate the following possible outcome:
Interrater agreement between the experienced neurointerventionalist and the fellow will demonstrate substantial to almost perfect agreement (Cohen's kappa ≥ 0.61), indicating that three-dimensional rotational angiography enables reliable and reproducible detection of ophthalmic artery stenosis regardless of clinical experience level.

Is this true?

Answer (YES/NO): YES